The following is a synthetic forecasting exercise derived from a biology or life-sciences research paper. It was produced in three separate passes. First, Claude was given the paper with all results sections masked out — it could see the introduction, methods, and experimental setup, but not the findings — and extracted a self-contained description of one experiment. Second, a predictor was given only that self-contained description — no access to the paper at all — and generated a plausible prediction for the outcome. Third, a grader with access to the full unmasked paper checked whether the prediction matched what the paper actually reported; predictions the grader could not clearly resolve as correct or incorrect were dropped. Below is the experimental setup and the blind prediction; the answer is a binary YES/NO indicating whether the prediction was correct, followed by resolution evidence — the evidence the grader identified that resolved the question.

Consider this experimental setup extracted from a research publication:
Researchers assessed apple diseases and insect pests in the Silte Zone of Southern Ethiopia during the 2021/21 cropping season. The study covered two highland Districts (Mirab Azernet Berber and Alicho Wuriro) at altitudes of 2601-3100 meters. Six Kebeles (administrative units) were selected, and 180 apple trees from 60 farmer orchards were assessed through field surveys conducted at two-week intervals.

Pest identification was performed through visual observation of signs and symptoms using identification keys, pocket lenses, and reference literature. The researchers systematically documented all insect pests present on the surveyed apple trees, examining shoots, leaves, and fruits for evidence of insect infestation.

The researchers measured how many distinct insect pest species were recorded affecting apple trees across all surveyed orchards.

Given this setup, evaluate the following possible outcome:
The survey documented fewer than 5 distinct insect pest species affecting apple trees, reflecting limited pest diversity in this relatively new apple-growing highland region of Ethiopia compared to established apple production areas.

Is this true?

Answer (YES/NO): YES